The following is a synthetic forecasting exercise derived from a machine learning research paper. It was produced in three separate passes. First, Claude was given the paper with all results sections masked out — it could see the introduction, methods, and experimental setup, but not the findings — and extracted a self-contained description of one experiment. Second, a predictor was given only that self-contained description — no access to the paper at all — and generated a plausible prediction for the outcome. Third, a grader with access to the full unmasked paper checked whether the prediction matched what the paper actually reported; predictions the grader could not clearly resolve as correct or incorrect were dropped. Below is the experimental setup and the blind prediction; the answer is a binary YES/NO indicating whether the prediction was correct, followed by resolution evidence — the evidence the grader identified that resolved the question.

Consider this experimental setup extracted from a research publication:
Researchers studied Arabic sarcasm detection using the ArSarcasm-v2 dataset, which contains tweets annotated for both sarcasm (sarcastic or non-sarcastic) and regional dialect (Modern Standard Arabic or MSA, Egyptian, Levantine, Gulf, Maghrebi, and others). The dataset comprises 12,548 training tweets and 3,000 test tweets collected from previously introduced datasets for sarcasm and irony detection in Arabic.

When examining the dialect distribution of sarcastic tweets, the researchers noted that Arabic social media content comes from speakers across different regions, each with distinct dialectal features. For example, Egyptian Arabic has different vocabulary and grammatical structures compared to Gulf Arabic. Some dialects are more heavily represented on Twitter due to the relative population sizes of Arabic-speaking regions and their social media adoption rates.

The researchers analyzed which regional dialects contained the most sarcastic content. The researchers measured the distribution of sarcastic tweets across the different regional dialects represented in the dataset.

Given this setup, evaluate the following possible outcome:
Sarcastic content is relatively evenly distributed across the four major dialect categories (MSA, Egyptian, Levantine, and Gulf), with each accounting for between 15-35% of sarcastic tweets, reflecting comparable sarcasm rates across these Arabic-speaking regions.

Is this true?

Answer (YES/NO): NO